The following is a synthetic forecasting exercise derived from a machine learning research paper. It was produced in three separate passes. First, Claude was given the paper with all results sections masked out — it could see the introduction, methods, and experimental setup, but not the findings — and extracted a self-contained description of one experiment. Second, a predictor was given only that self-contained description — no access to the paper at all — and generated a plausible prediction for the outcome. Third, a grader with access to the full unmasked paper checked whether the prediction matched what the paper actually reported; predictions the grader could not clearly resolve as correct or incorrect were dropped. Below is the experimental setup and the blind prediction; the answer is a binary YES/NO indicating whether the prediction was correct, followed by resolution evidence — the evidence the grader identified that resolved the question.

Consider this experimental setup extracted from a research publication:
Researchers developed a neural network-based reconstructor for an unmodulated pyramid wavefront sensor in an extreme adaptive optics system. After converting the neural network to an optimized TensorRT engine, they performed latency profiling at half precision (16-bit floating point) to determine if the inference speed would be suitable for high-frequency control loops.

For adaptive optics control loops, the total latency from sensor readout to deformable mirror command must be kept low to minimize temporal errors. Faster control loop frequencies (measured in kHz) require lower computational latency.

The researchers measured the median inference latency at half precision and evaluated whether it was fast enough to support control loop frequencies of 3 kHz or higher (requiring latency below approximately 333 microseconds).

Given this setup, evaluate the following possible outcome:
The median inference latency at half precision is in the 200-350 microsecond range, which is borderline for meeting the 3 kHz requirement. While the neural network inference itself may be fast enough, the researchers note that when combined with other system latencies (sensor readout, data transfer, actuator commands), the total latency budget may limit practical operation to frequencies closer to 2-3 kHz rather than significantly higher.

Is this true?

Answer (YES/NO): NO